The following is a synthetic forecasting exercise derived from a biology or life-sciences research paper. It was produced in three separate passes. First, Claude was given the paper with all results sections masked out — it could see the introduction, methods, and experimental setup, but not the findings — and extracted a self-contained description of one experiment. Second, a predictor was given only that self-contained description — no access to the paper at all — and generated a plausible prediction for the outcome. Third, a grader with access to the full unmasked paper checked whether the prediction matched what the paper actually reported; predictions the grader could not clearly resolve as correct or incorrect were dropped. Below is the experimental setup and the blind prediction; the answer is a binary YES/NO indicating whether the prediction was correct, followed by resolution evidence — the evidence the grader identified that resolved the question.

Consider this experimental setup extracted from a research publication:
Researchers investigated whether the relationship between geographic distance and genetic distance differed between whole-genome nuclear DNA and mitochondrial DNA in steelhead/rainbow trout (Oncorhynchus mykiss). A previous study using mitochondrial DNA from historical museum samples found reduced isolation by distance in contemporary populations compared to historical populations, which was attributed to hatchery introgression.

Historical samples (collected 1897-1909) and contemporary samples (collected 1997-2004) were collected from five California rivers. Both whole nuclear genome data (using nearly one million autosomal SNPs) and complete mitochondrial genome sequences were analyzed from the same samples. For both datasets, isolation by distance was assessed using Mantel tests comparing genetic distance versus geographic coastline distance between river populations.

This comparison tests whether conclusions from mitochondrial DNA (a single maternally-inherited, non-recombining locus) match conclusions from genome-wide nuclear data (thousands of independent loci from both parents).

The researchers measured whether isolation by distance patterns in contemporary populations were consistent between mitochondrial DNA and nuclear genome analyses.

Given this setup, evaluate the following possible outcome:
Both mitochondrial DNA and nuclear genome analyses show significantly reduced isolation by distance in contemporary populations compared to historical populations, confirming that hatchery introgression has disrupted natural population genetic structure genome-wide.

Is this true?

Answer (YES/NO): NO